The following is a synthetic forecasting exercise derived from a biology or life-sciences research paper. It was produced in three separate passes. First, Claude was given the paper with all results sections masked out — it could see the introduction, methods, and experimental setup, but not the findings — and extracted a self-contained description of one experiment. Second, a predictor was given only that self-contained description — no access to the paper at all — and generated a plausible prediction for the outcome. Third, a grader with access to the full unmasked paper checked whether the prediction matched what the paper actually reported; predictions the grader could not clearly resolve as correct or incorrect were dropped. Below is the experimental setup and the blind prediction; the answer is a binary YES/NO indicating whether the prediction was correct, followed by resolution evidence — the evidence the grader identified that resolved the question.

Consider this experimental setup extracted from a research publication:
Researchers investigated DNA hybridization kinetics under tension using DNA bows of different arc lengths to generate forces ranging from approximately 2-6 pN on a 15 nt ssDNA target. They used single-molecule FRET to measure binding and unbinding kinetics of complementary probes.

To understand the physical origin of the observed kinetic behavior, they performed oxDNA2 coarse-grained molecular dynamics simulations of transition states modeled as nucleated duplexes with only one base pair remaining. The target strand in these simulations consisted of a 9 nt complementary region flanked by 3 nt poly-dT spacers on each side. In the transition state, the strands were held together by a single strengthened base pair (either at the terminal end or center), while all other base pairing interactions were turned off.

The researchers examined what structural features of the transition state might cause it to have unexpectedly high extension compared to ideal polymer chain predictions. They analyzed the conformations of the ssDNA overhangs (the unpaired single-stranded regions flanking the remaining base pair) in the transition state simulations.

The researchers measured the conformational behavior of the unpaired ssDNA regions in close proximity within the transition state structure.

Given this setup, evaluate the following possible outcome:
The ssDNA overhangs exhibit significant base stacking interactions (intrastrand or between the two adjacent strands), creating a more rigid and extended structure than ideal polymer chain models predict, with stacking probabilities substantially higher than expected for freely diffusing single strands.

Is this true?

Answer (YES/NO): NO